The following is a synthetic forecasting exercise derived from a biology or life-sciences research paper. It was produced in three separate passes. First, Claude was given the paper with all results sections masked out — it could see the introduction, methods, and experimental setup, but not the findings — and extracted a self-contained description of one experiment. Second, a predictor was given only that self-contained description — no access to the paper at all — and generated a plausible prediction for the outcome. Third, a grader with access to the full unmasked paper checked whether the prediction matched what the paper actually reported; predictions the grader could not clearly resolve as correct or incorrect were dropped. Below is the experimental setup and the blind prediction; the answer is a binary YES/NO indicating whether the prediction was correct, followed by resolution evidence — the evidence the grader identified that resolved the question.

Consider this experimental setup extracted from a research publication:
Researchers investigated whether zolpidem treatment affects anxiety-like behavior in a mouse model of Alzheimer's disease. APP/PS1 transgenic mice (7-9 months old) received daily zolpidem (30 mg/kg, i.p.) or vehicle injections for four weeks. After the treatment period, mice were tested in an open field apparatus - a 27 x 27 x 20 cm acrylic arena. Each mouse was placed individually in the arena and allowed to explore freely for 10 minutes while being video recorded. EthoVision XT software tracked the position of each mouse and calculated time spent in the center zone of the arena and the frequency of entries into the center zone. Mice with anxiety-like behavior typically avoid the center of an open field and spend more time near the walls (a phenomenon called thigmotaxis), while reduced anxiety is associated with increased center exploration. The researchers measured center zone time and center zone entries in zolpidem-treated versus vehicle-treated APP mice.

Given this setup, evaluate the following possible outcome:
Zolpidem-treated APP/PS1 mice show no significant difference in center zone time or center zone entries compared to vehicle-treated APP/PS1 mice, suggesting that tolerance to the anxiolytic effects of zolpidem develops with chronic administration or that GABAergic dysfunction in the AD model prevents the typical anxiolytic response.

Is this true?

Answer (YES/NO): YES